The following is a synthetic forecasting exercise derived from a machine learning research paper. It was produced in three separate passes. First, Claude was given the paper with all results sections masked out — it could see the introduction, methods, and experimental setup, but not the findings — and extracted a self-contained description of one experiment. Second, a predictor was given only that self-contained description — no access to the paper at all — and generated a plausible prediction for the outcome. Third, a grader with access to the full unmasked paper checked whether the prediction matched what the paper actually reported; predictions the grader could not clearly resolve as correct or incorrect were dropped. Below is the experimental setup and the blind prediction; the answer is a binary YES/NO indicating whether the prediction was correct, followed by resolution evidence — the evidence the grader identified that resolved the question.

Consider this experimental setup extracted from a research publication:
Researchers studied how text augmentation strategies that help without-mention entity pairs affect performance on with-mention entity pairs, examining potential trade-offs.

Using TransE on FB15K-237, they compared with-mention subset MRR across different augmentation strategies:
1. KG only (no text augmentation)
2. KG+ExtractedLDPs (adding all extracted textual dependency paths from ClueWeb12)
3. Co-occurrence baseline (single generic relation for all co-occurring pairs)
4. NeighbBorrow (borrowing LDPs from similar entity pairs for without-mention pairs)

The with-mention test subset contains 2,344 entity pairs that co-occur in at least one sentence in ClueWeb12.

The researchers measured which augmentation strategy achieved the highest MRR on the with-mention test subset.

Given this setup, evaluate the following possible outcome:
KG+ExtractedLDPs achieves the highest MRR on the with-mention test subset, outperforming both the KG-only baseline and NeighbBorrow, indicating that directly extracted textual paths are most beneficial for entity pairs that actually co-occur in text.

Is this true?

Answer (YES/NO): YES